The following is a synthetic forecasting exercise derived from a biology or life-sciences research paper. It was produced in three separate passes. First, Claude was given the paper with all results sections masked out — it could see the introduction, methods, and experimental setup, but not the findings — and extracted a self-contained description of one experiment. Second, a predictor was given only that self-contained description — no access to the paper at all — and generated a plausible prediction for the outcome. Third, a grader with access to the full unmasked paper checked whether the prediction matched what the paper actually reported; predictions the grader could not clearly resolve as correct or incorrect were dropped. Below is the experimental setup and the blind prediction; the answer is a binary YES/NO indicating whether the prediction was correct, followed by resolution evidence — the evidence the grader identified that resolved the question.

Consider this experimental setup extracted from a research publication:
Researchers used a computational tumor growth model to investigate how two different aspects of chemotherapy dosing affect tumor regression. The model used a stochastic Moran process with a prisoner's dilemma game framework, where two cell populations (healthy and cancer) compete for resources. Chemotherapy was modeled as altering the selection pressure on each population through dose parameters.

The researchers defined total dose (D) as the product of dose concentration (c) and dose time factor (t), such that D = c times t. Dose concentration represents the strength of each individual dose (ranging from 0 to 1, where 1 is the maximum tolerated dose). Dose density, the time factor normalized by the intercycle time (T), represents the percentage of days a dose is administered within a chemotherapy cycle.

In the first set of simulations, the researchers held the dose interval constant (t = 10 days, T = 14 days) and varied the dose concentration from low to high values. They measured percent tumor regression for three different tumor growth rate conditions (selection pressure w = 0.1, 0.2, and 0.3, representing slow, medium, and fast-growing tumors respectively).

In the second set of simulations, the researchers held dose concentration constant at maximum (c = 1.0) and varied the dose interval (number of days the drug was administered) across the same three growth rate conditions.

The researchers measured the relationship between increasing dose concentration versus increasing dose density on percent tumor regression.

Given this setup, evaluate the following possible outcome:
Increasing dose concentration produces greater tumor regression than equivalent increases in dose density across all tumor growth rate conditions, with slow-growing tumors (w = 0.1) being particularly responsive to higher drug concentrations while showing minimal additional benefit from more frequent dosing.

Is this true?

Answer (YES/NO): NO